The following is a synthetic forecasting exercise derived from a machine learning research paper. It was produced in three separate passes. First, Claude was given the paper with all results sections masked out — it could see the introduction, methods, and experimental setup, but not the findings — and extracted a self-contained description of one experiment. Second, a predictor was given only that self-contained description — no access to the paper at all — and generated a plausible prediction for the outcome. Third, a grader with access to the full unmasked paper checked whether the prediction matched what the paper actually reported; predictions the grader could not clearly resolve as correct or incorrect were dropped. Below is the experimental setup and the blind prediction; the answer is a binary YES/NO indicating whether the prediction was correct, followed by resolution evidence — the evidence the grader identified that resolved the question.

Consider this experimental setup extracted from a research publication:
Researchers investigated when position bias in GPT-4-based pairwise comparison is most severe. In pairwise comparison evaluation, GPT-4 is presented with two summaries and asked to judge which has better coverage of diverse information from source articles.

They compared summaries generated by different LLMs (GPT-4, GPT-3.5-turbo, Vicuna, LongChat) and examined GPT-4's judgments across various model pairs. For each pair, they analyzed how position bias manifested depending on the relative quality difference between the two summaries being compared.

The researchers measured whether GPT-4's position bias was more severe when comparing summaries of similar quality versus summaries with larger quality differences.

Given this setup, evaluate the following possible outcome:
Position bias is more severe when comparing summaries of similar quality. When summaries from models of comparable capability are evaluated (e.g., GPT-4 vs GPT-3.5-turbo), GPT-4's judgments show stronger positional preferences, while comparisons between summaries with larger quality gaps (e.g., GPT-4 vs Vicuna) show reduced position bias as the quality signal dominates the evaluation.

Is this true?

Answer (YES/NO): YES